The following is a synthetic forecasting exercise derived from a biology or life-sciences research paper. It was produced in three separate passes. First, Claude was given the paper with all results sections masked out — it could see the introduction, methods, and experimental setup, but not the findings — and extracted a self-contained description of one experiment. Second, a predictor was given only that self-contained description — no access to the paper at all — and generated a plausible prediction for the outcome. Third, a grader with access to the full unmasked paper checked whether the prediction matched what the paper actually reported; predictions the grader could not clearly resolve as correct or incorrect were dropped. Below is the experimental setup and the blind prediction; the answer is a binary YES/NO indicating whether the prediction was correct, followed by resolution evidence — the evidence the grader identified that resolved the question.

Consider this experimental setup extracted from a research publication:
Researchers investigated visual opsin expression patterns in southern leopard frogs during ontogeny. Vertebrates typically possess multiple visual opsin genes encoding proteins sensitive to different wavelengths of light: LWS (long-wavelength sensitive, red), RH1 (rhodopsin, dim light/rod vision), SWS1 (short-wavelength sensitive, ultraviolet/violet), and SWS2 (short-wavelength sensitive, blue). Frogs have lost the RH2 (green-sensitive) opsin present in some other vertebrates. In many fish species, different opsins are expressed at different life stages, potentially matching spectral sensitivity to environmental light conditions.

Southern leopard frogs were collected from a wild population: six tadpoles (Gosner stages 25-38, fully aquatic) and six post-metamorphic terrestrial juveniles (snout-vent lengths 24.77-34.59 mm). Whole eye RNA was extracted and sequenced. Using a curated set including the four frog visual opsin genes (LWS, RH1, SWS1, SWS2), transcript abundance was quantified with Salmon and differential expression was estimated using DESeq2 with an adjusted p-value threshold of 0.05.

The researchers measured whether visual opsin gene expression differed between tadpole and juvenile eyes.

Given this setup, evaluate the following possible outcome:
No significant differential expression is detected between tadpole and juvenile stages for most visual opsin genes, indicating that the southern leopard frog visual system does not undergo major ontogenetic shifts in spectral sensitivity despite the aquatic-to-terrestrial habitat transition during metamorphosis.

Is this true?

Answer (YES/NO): NO